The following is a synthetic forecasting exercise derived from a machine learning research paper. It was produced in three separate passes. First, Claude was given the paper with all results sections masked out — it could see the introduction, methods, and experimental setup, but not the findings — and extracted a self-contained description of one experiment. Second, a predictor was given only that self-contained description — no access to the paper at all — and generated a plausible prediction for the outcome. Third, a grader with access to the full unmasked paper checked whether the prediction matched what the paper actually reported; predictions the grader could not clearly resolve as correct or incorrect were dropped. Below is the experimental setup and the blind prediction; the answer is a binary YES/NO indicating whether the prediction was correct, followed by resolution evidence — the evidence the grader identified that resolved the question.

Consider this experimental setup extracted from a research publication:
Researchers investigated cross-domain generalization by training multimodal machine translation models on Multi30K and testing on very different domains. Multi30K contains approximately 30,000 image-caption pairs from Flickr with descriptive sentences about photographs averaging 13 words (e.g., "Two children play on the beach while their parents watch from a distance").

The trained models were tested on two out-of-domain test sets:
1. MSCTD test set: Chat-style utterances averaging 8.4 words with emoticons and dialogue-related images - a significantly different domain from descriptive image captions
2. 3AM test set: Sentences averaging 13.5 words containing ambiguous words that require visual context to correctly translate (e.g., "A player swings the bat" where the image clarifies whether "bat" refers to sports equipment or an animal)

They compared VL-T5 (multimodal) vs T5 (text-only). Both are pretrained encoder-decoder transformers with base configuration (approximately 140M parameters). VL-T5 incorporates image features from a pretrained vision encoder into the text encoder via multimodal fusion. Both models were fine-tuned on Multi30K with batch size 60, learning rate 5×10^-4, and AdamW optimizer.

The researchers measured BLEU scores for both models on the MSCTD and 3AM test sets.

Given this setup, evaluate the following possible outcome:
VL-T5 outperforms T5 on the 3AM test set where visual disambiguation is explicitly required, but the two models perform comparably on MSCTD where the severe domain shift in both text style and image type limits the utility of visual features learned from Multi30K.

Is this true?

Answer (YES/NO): NO